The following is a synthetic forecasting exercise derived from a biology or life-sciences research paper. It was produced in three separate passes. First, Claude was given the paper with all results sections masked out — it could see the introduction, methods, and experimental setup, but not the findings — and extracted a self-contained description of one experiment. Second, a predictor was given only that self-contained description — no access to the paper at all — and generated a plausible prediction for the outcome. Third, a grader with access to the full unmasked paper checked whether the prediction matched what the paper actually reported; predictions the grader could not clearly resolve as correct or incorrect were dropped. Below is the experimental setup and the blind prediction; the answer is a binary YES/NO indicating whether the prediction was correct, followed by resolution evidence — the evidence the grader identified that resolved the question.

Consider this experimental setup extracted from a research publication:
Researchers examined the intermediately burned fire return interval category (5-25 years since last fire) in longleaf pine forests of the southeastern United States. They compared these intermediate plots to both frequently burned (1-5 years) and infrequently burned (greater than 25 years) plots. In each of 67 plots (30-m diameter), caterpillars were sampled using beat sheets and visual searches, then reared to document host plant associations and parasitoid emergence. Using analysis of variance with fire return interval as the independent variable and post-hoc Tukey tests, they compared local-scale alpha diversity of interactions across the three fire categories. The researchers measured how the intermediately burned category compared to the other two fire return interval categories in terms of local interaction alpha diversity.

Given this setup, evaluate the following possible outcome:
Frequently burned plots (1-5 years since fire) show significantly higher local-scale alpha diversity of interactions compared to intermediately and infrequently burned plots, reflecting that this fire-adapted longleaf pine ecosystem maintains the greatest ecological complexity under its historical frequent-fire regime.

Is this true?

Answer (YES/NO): NO